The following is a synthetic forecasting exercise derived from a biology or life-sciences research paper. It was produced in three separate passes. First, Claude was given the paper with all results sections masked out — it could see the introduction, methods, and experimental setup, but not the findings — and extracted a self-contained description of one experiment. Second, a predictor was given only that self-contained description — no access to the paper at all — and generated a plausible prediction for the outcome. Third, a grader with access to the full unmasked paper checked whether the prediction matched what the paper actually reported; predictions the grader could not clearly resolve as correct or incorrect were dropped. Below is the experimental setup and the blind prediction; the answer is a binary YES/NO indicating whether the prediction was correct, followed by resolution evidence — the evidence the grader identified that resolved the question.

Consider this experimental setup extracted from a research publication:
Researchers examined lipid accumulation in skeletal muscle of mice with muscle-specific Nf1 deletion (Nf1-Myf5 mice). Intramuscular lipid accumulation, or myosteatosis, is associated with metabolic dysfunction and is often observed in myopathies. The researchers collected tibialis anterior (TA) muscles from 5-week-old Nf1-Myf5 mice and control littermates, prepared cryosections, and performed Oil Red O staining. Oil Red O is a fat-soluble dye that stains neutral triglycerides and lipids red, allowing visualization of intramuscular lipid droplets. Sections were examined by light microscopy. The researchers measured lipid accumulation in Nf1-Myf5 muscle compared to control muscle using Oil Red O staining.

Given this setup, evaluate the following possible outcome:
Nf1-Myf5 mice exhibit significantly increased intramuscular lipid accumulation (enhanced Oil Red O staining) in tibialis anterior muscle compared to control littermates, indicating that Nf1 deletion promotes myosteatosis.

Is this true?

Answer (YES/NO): NO